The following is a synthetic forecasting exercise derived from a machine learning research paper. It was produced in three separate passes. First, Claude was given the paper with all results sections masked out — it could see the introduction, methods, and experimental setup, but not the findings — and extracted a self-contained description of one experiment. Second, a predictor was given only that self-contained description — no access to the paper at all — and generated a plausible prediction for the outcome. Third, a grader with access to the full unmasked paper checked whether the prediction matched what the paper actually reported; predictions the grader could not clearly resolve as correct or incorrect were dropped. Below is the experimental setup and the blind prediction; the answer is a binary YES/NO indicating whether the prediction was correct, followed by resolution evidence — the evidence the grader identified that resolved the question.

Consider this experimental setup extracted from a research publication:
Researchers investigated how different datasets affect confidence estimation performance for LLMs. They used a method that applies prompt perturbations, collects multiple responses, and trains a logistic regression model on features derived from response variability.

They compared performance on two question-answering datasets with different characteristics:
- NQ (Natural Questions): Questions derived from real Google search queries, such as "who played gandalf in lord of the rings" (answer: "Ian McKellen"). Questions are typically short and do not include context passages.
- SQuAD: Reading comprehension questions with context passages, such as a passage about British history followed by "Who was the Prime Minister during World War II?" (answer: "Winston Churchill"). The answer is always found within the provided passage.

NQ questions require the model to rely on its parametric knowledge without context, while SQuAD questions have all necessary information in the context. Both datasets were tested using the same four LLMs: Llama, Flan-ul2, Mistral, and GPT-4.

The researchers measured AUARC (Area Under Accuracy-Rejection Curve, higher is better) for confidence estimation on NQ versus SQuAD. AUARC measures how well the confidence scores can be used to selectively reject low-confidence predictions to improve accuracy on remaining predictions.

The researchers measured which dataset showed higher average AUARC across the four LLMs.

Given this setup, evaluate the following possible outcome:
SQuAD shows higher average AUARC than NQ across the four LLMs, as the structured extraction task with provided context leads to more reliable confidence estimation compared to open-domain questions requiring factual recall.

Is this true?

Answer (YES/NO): YES